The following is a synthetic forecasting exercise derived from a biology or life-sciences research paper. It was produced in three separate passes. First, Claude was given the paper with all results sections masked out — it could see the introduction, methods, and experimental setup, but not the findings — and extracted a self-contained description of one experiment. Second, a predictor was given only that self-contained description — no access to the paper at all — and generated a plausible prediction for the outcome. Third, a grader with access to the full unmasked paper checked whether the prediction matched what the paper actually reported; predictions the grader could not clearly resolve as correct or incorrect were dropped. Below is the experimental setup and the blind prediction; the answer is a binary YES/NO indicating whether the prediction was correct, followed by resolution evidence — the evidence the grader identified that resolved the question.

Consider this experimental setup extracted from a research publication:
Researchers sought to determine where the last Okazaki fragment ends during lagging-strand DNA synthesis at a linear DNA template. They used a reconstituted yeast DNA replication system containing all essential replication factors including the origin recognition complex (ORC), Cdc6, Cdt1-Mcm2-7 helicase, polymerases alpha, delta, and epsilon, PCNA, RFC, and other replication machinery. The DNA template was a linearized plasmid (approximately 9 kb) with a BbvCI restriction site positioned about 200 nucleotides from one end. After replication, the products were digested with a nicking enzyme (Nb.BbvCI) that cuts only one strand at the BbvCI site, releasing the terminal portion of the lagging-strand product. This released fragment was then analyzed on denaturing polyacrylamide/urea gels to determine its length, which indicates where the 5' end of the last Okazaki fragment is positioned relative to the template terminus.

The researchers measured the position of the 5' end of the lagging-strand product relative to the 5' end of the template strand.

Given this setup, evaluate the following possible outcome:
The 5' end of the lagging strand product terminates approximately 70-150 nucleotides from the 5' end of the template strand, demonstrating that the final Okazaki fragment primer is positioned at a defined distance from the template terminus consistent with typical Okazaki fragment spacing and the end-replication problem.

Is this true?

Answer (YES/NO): NO